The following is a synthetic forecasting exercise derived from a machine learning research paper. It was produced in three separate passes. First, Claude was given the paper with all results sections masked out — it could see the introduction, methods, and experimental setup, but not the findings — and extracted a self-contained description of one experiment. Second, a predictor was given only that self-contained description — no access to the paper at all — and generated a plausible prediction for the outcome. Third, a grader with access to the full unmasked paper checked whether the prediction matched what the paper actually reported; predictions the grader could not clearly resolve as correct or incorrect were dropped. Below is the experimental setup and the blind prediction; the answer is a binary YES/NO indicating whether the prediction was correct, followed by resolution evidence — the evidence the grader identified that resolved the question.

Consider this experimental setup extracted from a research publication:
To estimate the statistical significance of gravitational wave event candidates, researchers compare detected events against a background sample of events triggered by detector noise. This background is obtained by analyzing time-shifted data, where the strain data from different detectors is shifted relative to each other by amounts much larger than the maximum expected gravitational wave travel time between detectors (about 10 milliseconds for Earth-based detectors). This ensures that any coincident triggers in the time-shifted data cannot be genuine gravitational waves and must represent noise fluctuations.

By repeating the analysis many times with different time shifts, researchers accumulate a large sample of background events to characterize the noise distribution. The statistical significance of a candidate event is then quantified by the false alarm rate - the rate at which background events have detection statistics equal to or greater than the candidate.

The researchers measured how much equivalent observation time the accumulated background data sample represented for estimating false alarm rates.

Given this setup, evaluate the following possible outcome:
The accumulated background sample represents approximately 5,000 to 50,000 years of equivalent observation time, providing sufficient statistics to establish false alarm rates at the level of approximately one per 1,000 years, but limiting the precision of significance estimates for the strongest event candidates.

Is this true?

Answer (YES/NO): NO